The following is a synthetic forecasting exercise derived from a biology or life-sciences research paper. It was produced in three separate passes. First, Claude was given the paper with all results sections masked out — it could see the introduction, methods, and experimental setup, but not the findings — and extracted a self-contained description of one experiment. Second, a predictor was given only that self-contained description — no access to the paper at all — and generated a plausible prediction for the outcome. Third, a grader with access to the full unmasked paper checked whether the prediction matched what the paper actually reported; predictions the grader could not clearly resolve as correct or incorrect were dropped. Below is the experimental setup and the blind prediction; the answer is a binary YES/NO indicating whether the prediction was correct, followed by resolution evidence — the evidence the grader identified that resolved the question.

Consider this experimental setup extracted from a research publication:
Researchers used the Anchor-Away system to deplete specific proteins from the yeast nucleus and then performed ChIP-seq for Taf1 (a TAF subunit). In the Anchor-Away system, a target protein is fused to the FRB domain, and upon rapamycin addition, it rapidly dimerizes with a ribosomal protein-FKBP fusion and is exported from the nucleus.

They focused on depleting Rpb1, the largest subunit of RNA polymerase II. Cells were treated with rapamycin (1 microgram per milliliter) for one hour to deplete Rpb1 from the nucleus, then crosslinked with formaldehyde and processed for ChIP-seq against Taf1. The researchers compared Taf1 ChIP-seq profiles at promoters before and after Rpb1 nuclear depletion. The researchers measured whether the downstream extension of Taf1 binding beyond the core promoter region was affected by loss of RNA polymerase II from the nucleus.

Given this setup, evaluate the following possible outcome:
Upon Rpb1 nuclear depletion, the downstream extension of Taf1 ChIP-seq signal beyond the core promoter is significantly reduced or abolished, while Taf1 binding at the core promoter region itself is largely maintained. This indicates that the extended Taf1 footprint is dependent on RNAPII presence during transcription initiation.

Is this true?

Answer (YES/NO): NO